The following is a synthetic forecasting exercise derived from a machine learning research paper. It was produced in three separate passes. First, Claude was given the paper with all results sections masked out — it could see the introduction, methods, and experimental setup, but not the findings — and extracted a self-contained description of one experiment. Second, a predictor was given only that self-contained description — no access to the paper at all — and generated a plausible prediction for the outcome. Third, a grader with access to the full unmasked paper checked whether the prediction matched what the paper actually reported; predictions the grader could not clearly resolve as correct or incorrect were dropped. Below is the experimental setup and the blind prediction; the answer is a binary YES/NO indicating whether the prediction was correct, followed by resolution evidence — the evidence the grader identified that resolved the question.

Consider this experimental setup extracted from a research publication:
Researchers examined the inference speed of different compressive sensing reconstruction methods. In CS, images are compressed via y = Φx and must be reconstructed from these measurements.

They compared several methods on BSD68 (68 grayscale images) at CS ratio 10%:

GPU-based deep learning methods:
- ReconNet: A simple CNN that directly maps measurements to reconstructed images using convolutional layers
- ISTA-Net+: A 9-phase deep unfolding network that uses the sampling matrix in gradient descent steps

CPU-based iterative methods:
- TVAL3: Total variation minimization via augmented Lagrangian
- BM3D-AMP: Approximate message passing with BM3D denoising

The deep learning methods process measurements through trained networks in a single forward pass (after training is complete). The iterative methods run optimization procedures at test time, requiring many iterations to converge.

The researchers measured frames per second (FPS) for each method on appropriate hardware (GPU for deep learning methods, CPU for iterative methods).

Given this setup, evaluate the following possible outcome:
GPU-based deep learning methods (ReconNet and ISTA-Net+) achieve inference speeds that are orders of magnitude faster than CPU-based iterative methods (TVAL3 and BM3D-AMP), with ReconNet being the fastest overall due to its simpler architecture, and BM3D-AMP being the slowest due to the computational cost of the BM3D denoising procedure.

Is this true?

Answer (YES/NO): YES